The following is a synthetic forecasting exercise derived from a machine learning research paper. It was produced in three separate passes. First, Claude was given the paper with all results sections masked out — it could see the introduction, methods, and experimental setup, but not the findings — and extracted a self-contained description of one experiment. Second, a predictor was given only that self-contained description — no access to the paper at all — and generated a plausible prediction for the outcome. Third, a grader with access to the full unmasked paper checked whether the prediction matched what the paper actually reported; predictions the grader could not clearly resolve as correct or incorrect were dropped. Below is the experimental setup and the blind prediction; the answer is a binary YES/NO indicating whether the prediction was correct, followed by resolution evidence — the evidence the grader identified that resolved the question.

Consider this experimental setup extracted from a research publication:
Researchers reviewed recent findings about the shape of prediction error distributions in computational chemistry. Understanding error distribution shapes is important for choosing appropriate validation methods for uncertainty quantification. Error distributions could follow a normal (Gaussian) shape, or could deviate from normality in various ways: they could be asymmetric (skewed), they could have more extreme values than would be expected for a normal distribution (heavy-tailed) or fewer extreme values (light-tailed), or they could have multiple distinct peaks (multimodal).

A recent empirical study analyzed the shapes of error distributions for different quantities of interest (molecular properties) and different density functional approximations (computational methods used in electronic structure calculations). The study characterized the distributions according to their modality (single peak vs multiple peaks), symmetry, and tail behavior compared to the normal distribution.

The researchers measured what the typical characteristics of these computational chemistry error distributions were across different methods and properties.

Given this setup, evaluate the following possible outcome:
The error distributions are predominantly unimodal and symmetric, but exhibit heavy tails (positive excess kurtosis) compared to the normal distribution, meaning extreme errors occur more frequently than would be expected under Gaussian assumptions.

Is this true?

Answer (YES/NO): NO